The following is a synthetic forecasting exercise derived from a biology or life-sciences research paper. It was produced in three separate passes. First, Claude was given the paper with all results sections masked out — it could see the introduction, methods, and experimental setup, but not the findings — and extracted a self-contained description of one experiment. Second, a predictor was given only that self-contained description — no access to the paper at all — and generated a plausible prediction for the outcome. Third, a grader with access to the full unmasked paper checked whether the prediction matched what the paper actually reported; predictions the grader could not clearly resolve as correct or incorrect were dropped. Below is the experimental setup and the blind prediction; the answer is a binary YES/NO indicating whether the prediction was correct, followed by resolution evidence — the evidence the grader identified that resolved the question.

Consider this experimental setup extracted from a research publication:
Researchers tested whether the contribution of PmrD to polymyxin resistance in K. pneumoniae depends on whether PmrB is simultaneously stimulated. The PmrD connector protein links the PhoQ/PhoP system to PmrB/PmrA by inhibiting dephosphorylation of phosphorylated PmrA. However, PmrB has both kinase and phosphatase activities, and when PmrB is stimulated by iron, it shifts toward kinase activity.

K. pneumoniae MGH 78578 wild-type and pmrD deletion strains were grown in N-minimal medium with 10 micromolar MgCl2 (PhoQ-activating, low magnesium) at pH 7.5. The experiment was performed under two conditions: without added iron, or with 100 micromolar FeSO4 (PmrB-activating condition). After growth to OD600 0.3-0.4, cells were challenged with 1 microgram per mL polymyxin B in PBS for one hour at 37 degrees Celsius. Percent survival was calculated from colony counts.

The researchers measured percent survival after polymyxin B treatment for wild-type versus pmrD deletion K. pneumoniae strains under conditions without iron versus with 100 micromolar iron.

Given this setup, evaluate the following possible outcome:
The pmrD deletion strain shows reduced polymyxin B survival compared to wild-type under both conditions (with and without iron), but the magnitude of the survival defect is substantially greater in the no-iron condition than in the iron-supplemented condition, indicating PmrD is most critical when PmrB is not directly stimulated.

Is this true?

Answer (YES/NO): NO